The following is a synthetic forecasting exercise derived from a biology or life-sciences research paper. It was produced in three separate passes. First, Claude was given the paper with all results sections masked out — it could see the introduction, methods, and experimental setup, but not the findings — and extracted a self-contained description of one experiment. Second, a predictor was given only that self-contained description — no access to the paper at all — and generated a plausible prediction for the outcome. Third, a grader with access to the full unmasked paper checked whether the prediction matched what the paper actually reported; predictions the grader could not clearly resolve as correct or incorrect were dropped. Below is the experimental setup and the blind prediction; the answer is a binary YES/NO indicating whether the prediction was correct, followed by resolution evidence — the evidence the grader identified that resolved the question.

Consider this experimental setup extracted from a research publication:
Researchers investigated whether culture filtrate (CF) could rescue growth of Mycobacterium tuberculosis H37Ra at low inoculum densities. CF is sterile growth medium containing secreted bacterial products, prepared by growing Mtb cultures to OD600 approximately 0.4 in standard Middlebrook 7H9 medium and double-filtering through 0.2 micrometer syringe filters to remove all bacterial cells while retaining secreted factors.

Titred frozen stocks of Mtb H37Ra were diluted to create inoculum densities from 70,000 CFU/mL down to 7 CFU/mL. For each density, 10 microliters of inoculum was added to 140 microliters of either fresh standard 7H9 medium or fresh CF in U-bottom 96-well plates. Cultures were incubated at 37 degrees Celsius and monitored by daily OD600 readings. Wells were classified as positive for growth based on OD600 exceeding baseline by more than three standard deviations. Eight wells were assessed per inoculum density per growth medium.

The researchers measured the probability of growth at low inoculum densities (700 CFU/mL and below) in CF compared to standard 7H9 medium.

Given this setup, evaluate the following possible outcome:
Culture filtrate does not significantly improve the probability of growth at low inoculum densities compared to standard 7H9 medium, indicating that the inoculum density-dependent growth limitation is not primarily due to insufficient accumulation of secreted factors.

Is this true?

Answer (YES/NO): NO